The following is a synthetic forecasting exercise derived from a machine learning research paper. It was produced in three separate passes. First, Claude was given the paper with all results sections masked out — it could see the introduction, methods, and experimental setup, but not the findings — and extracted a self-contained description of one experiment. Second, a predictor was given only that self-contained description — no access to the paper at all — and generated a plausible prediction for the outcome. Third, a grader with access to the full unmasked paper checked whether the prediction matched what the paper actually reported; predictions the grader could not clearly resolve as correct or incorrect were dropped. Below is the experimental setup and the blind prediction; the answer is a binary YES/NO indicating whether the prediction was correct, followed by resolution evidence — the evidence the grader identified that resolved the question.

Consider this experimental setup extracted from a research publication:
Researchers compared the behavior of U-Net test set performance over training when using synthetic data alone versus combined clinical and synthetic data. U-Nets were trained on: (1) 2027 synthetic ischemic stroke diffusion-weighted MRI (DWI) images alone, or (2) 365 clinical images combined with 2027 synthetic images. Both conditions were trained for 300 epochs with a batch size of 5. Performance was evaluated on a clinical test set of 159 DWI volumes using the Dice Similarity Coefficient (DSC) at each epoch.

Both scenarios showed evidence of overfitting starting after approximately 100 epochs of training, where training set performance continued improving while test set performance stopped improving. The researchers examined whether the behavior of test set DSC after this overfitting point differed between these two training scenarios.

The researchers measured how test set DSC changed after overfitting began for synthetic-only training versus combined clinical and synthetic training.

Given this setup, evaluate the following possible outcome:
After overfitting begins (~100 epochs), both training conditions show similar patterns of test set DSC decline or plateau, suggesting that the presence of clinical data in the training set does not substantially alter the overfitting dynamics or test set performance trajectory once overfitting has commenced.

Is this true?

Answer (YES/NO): NO